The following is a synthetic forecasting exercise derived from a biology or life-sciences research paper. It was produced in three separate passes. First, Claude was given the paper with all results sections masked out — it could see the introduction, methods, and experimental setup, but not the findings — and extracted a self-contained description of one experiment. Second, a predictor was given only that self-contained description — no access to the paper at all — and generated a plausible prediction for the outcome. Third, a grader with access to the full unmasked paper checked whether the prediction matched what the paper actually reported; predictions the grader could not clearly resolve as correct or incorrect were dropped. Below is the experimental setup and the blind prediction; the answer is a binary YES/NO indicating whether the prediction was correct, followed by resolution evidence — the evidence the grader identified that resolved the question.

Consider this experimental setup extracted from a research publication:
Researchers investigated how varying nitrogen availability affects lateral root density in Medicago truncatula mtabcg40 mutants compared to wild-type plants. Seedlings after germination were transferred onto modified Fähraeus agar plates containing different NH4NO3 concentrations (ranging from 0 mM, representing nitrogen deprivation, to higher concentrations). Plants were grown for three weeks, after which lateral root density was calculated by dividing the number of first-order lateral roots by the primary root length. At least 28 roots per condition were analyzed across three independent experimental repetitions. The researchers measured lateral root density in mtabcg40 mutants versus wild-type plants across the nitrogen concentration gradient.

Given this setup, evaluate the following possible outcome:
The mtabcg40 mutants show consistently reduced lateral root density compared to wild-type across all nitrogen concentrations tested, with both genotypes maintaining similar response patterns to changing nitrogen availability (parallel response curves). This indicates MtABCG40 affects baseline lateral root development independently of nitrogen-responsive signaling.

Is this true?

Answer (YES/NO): NO